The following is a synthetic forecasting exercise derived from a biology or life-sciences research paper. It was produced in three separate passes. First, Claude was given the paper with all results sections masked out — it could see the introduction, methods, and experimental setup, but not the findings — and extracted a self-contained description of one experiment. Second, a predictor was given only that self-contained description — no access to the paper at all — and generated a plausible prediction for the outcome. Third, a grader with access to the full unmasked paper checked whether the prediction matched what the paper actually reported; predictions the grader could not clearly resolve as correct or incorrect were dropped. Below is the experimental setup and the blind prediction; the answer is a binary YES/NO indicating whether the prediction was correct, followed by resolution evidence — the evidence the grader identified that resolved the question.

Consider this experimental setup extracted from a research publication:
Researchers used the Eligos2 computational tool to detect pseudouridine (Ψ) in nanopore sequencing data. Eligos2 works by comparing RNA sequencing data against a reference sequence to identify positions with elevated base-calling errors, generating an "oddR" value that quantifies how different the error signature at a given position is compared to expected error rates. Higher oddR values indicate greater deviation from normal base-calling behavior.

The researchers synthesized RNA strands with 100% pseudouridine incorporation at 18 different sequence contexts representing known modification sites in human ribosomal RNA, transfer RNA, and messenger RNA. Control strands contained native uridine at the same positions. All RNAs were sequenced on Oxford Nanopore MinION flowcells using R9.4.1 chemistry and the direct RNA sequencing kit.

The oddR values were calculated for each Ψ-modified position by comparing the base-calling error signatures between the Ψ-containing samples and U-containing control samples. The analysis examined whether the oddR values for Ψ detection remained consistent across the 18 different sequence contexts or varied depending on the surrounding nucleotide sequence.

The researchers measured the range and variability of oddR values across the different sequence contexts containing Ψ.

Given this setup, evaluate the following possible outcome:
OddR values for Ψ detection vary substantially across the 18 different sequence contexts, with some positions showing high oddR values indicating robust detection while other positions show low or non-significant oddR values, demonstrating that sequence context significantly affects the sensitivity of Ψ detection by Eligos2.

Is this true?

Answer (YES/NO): YES